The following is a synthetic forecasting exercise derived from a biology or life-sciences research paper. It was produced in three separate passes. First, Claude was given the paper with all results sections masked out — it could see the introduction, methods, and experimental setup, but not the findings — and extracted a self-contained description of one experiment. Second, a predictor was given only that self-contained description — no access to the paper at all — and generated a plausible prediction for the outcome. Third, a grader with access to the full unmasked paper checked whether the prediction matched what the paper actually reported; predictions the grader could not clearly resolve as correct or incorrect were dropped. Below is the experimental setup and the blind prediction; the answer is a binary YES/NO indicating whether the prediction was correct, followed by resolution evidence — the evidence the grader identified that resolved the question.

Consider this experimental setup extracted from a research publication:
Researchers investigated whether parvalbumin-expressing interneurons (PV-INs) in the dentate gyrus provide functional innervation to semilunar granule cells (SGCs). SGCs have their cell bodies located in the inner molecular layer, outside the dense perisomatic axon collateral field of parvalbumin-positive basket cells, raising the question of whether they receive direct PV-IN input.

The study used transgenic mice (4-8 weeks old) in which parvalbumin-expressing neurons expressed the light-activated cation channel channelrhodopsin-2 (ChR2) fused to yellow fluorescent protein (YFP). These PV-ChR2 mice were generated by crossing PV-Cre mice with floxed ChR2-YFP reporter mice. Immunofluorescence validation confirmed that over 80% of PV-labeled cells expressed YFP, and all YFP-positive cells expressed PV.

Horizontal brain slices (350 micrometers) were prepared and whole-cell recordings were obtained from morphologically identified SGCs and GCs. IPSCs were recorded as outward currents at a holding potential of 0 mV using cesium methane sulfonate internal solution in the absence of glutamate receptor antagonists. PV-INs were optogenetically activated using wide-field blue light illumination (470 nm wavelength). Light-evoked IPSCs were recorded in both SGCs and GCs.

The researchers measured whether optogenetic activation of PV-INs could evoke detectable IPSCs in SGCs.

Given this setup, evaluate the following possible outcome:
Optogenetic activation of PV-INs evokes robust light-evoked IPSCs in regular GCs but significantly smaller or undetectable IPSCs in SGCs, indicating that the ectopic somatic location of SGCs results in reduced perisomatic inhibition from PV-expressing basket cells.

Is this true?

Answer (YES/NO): NO